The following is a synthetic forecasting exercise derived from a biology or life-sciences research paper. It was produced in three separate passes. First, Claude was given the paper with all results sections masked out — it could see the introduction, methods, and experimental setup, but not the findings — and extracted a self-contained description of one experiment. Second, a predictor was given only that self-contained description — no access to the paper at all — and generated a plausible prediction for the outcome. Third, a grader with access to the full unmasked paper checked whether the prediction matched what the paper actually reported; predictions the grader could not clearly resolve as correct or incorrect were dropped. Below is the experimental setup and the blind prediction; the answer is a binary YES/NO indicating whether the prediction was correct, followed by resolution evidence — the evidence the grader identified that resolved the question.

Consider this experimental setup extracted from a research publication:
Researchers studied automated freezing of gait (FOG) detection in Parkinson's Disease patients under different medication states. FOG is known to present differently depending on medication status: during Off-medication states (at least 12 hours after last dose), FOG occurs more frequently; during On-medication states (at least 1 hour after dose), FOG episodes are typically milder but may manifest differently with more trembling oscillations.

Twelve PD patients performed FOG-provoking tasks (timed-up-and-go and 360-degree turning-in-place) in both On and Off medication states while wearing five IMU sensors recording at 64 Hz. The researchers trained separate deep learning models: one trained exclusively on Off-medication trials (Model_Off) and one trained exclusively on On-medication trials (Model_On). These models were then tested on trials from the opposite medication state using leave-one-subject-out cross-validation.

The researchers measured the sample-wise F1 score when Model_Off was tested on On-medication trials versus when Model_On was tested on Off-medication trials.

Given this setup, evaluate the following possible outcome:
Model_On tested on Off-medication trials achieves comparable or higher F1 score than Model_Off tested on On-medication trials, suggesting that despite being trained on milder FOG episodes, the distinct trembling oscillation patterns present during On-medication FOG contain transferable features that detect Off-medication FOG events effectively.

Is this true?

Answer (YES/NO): YES